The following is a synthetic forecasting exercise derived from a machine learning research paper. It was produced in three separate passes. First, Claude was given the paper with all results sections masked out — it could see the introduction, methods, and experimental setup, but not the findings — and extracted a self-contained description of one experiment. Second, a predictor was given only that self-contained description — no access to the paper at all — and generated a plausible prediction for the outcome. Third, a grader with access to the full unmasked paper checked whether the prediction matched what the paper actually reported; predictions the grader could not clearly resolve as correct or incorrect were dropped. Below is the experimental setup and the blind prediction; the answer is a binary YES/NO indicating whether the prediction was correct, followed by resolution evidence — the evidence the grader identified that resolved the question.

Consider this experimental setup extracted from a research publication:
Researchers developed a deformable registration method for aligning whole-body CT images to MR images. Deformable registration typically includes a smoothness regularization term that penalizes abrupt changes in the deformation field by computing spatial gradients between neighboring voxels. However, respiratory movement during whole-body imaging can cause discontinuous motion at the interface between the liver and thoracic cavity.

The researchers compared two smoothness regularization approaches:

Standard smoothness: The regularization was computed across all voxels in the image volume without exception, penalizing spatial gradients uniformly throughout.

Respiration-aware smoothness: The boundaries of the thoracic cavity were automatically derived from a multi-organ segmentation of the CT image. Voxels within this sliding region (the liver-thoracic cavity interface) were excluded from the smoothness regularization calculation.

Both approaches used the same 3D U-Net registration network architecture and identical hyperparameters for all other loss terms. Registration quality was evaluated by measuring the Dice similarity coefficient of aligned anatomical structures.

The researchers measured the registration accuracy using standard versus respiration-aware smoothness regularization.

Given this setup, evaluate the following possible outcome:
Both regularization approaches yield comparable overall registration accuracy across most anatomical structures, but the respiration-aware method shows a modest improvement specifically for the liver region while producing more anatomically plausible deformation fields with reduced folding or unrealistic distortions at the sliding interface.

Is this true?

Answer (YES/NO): NO